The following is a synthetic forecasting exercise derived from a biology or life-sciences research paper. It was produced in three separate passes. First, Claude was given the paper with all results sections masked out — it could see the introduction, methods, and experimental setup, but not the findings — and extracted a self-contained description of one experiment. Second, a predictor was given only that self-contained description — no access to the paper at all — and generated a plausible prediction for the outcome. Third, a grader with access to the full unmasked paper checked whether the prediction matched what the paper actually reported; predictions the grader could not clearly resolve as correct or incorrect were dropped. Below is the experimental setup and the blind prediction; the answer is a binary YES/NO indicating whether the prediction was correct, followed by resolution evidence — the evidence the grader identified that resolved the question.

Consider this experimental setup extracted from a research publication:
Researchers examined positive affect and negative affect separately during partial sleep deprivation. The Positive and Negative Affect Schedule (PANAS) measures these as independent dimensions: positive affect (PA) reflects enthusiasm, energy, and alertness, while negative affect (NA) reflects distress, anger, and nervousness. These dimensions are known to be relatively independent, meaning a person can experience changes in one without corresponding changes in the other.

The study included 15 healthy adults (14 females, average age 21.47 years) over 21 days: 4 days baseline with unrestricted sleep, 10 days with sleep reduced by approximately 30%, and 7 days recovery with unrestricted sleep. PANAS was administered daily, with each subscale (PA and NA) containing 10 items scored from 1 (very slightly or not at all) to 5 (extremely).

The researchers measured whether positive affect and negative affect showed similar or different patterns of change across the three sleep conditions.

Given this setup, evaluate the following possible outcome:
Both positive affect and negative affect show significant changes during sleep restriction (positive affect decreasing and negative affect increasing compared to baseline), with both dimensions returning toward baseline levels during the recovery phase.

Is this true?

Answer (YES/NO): YES